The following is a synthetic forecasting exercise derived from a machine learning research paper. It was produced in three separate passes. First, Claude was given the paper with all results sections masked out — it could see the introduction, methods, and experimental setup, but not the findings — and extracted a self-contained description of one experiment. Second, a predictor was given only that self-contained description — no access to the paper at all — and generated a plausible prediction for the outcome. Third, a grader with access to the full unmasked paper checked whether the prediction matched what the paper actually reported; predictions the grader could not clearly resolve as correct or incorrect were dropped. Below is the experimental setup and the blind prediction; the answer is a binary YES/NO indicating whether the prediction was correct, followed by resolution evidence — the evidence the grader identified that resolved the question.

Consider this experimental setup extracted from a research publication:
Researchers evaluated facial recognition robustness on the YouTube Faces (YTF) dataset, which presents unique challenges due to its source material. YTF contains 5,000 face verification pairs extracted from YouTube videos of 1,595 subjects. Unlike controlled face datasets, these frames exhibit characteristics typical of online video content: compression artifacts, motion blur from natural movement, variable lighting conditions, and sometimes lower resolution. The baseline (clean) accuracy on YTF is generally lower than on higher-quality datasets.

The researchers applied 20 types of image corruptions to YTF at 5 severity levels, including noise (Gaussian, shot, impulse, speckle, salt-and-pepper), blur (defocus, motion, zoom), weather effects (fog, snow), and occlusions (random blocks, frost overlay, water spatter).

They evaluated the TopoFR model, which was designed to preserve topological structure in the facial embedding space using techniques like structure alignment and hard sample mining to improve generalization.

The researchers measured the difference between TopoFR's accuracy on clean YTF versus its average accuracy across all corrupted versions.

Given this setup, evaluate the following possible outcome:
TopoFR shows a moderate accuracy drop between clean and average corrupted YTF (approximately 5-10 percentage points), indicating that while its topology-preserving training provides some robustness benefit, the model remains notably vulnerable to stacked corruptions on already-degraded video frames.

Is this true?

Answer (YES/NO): YES